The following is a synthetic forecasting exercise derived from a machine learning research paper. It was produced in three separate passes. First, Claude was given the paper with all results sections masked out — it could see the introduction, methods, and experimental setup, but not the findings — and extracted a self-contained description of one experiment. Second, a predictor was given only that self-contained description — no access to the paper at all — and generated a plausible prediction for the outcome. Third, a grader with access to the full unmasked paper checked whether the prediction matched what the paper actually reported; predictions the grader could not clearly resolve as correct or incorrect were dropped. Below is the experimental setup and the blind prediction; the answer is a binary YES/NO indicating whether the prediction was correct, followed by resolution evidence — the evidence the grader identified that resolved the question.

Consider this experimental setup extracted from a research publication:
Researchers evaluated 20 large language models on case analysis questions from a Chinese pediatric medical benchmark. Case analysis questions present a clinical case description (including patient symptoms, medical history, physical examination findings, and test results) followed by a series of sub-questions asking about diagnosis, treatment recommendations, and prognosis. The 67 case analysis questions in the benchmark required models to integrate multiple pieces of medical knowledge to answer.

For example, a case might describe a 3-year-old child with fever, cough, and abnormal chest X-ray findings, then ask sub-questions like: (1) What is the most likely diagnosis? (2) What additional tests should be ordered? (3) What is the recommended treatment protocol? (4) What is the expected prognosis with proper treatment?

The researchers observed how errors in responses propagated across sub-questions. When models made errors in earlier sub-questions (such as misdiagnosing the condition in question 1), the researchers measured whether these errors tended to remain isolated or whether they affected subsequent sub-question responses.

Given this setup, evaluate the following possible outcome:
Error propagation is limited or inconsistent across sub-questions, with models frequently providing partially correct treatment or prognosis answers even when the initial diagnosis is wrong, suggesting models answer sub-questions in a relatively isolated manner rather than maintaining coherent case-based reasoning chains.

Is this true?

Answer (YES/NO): NO